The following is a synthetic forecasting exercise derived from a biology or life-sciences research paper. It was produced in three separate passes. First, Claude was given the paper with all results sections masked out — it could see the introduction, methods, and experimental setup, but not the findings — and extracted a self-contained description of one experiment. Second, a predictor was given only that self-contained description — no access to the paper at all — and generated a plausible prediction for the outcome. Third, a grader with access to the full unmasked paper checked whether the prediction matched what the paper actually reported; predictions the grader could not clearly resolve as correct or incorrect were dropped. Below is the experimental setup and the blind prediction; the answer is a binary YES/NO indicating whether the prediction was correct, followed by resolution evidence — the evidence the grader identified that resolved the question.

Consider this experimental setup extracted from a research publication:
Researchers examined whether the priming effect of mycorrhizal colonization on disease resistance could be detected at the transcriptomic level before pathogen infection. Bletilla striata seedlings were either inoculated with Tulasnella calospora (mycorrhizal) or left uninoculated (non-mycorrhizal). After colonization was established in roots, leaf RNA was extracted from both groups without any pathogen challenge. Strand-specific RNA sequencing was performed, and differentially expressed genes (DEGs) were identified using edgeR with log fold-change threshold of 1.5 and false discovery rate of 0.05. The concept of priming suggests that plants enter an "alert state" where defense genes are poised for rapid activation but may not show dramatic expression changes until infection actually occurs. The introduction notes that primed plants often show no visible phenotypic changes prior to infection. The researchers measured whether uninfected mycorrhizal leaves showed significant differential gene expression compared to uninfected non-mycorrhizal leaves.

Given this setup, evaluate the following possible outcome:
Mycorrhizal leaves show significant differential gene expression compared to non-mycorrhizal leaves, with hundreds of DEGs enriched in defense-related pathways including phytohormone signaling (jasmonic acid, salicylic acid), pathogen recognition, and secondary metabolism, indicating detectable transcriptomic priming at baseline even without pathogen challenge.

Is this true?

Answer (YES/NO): NO